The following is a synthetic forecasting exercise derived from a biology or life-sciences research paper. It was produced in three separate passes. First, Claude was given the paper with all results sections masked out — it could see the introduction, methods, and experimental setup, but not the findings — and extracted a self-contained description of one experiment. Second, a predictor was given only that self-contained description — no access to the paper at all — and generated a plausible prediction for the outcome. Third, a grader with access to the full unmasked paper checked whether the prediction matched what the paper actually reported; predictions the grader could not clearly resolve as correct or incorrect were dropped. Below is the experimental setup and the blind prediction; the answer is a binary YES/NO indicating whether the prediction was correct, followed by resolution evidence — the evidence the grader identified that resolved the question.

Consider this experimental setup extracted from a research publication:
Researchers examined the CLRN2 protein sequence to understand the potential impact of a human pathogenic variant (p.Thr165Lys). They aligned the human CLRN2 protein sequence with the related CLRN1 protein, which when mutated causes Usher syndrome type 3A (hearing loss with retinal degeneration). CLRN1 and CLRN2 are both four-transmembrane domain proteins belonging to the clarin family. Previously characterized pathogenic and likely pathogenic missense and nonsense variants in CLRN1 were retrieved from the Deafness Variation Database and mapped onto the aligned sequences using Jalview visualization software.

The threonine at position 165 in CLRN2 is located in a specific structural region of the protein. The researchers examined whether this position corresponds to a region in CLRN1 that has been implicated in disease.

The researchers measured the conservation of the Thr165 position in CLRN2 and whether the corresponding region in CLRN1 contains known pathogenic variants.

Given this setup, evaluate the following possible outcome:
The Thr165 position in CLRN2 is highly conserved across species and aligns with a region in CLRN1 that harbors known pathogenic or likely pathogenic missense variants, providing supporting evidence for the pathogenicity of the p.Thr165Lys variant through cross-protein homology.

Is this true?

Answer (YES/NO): YES